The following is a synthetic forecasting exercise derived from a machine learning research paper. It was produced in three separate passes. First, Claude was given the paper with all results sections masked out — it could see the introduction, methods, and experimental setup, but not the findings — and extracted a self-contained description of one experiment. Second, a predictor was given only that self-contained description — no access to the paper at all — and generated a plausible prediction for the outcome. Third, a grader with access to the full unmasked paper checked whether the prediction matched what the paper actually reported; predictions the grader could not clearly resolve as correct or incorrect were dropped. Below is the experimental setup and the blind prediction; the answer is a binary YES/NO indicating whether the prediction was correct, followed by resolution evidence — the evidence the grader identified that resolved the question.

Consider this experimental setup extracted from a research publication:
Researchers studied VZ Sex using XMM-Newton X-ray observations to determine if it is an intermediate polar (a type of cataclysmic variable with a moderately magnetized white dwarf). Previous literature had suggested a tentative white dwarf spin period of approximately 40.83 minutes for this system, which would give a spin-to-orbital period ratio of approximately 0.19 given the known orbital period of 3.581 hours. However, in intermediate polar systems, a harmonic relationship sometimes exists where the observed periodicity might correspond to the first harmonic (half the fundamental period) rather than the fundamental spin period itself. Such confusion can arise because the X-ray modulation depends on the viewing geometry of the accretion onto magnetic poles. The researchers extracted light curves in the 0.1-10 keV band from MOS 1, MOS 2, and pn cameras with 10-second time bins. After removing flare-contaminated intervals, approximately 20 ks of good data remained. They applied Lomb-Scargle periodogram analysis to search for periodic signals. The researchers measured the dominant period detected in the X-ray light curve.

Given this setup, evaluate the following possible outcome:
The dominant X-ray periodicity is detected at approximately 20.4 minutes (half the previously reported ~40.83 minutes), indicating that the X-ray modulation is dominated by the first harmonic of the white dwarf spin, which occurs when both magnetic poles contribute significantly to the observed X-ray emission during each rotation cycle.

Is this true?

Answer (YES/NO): NO